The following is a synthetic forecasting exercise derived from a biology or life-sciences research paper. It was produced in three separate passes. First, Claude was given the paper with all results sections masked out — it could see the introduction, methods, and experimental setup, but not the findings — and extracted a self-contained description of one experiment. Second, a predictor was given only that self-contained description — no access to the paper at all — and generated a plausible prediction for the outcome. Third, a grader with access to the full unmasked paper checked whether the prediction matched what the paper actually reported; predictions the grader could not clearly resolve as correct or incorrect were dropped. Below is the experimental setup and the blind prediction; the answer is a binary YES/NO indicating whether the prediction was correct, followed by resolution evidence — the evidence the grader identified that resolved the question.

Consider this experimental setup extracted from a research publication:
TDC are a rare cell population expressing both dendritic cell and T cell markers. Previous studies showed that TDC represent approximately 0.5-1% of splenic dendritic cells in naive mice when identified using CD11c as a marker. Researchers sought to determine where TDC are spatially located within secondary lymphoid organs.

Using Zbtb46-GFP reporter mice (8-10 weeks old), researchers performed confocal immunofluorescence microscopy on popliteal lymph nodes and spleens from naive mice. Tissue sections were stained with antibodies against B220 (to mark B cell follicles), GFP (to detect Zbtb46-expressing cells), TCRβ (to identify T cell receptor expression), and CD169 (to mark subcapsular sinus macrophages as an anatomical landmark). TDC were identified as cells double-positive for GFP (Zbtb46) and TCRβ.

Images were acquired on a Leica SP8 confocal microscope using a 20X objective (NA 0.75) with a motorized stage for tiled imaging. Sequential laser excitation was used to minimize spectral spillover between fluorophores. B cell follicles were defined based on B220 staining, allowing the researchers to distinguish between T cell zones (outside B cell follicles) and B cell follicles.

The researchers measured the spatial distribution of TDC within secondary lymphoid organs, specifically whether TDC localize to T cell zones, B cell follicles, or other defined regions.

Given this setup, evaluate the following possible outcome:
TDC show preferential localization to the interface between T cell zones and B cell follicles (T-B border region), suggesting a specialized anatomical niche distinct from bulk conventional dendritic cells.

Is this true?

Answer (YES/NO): NO